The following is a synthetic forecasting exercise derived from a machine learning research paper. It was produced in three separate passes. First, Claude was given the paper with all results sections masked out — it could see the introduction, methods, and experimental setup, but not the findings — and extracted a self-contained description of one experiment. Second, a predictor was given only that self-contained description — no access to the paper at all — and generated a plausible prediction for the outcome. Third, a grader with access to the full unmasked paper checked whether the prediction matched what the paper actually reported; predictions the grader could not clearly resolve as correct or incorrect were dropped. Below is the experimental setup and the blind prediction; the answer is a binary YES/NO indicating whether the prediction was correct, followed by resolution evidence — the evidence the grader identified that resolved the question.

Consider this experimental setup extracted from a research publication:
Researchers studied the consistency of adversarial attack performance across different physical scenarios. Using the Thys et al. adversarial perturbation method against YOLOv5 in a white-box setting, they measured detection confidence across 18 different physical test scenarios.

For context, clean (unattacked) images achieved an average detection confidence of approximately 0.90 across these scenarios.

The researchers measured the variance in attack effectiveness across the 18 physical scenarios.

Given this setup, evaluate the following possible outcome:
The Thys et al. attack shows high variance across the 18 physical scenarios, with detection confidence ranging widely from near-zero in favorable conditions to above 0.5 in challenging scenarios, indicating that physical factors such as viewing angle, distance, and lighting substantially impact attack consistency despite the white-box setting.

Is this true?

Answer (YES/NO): YES